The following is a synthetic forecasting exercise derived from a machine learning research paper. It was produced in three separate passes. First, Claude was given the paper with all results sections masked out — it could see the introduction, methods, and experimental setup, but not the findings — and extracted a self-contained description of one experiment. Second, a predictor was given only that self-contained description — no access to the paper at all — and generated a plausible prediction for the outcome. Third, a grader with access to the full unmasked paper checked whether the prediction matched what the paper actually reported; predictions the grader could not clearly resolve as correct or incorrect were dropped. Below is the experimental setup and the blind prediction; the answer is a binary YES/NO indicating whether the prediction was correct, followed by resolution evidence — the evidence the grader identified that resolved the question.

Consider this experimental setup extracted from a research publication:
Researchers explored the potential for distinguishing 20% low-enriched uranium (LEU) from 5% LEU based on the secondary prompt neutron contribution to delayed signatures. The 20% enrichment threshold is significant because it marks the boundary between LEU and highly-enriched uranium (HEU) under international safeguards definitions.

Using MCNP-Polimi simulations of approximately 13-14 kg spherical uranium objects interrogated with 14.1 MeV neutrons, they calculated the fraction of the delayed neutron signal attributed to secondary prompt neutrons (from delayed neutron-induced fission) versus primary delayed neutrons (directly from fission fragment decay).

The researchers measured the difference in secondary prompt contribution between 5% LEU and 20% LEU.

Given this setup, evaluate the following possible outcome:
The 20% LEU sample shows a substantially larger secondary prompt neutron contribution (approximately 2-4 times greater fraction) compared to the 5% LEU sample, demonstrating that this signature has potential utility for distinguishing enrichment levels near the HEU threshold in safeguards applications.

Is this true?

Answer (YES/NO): YES